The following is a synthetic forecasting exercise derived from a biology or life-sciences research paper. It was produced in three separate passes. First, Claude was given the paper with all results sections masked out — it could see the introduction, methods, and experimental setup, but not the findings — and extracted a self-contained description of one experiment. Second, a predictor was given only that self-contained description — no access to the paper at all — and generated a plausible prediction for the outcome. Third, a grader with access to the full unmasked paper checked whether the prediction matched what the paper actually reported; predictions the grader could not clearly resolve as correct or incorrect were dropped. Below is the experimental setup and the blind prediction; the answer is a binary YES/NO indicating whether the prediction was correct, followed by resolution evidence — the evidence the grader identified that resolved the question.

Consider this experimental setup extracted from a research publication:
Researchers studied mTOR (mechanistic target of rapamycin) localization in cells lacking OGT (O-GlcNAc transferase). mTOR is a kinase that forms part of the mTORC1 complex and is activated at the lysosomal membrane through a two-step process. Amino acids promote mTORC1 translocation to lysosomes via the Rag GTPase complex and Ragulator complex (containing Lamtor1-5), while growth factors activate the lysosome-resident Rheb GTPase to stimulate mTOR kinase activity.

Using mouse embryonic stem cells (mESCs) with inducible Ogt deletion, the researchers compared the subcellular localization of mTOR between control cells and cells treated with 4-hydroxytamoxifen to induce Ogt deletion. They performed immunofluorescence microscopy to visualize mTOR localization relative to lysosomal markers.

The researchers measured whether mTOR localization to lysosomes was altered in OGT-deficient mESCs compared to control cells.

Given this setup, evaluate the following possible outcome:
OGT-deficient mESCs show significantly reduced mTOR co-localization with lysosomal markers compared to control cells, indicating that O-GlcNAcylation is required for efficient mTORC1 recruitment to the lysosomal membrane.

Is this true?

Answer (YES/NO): NO